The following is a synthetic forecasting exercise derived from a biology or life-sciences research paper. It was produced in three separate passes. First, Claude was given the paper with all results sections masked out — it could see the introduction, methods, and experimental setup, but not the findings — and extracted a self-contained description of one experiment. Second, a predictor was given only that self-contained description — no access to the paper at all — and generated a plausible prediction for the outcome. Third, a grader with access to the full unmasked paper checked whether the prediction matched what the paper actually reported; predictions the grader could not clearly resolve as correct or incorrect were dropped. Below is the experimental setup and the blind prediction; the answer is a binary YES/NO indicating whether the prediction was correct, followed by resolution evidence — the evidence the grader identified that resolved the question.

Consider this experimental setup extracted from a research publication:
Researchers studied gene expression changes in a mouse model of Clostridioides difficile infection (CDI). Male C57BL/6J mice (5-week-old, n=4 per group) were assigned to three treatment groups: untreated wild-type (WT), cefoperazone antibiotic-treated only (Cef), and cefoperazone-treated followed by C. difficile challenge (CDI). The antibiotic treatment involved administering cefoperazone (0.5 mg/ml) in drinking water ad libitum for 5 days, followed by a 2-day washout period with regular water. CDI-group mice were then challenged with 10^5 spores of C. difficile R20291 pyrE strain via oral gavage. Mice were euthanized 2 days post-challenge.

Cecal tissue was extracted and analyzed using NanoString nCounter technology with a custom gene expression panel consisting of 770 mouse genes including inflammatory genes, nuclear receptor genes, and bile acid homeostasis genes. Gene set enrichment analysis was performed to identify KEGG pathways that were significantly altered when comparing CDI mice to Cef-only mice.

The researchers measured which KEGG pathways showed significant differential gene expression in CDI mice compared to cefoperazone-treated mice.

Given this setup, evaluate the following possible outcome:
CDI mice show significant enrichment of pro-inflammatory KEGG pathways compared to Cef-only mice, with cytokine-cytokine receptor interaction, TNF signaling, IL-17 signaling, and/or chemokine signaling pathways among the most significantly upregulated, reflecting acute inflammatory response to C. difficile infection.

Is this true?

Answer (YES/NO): YES